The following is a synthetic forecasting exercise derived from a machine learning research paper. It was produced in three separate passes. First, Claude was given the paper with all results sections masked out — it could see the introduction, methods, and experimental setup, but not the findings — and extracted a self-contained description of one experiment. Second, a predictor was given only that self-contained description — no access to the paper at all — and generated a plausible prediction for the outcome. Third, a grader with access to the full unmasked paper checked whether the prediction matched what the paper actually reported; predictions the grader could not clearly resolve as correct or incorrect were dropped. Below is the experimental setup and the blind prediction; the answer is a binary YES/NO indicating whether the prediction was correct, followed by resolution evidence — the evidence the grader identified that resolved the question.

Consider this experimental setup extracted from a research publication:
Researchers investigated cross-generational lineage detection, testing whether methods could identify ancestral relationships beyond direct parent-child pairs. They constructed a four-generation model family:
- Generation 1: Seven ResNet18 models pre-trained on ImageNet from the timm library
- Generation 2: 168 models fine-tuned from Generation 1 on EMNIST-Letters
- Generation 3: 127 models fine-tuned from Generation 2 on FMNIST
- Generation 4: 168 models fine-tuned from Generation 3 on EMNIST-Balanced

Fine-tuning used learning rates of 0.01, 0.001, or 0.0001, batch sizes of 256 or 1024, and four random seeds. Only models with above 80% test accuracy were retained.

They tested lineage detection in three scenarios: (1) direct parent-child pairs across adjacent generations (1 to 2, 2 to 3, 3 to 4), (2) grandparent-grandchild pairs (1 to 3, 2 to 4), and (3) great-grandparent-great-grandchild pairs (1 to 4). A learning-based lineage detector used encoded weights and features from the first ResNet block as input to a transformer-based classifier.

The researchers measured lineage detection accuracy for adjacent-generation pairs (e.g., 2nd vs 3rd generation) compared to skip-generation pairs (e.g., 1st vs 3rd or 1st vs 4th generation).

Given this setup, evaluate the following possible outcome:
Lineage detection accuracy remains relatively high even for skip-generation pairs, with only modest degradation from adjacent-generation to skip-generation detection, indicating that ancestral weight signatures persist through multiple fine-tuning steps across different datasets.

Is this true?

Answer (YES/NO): NO